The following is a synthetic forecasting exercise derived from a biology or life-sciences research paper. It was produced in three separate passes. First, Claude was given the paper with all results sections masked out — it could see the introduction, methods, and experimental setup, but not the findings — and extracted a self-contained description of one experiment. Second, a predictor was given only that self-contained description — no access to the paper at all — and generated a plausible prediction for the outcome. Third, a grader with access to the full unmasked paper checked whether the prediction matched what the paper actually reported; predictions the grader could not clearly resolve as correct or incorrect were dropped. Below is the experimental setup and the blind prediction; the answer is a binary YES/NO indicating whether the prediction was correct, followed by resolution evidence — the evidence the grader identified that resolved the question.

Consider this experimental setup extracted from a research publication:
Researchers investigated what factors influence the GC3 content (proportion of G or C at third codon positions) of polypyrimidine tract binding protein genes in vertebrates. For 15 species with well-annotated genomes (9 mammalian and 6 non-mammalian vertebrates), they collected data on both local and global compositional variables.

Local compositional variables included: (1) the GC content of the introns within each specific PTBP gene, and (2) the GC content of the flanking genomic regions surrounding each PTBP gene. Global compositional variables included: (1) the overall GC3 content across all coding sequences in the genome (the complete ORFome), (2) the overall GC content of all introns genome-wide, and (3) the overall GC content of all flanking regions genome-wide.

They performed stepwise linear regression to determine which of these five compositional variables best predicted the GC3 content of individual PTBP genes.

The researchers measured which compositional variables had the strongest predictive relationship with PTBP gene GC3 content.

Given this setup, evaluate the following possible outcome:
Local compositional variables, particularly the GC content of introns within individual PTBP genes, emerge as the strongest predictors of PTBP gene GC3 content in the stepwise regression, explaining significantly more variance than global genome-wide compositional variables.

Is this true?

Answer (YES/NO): YES